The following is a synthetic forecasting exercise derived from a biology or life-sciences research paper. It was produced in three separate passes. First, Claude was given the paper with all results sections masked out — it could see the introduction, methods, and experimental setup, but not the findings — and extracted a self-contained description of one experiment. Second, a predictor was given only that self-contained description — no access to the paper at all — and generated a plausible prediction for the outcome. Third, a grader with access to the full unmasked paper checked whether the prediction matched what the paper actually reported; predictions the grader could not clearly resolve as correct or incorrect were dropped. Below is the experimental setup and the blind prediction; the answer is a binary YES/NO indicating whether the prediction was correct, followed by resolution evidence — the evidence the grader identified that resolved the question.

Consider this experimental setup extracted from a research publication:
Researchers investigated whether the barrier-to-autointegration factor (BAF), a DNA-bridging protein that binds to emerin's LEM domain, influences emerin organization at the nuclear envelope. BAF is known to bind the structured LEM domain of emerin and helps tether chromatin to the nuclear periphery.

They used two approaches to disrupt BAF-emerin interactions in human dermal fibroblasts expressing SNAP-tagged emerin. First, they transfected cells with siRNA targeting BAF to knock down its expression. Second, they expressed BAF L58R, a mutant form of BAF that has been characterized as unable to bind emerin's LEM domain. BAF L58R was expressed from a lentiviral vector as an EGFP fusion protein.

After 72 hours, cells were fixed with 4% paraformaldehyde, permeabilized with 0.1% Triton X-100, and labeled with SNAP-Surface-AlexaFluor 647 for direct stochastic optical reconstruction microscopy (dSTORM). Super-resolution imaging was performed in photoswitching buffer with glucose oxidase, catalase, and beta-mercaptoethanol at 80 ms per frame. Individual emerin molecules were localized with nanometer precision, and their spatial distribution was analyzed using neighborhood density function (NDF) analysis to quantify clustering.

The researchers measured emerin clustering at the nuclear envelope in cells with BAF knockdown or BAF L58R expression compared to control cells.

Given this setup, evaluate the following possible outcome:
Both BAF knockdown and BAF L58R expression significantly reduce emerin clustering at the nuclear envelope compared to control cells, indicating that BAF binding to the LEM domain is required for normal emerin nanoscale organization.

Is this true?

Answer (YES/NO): YES